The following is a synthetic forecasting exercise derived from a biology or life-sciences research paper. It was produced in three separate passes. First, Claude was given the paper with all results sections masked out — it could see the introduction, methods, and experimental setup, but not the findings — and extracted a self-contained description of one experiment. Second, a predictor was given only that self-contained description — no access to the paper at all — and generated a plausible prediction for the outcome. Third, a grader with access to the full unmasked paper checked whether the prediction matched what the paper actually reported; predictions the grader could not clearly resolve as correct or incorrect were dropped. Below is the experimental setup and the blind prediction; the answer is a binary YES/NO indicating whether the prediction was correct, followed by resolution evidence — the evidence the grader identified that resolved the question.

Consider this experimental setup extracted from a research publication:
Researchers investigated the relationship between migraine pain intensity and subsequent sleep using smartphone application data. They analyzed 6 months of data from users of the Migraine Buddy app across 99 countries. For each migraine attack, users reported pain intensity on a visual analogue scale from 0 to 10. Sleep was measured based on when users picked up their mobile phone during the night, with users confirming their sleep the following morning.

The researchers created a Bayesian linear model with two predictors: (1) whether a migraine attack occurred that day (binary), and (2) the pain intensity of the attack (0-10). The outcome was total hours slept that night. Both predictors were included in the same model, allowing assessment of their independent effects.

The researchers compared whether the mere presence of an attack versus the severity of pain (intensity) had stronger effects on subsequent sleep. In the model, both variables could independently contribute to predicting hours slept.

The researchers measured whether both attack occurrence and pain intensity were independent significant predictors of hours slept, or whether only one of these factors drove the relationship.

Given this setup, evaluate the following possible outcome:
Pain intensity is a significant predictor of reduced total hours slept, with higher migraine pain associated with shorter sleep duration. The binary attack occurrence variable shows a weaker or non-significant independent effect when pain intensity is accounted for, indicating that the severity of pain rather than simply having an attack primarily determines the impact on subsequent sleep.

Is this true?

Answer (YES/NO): NO